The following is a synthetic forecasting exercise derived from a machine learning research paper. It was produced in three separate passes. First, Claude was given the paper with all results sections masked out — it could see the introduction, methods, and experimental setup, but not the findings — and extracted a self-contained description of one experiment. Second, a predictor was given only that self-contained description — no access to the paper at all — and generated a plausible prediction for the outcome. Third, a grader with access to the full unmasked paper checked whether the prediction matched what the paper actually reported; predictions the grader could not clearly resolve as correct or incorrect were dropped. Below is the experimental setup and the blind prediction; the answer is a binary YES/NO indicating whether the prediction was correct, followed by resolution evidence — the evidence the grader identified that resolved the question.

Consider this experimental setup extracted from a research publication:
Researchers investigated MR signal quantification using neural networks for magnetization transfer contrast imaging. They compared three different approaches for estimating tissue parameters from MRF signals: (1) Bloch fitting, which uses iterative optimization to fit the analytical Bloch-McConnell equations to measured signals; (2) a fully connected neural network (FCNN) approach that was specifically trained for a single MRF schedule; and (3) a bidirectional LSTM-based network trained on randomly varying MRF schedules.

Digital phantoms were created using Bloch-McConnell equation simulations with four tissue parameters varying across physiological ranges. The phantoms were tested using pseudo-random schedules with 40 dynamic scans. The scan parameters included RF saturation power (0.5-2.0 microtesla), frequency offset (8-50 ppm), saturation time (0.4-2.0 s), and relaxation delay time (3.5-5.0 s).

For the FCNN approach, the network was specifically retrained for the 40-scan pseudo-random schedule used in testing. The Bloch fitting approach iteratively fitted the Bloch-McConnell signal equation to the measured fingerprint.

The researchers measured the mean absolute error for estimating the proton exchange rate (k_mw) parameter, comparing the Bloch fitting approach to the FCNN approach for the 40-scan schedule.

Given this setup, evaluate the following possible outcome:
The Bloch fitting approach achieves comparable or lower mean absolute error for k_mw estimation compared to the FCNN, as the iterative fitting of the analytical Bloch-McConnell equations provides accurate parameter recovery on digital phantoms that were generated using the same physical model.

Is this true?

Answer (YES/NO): NO